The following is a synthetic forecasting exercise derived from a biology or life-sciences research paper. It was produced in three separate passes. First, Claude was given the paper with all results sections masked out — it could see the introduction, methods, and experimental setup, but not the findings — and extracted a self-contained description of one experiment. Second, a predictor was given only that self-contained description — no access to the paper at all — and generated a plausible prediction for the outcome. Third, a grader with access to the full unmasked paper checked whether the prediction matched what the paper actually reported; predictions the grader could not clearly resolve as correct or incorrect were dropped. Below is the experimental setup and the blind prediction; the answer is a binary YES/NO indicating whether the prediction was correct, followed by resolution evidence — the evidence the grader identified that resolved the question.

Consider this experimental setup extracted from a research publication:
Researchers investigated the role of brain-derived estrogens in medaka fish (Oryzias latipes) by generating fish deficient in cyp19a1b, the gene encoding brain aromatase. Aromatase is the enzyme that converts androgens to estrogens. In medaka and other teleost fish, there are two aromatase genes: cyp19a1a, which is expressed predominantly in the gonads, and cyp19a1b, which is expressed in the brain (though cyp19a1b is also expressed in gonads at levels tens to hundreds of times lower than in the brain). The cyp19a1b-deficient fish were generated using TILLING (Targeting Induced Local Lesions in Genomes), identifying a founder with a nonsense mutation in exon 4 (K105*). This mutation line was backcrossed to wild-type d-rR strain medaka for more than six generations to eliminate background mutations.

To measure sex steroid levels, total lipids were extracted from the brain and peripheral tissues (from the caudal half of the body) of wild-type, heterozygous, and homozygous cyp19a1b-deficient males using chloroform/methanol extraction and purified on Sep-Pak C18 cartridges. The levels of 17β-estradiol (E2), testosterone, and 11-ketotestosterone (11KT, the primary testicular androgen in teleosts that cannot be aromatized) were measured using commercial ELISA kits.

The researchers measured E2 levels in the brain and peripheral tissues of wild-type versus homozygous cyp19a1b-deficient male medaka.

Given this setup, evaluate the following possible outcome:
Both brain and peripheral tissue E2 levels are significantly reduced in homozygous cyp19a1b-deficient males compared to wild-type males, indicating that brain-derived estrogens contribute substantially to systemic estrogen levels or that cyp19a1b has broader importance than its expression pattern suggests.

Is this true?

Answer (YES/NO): NO